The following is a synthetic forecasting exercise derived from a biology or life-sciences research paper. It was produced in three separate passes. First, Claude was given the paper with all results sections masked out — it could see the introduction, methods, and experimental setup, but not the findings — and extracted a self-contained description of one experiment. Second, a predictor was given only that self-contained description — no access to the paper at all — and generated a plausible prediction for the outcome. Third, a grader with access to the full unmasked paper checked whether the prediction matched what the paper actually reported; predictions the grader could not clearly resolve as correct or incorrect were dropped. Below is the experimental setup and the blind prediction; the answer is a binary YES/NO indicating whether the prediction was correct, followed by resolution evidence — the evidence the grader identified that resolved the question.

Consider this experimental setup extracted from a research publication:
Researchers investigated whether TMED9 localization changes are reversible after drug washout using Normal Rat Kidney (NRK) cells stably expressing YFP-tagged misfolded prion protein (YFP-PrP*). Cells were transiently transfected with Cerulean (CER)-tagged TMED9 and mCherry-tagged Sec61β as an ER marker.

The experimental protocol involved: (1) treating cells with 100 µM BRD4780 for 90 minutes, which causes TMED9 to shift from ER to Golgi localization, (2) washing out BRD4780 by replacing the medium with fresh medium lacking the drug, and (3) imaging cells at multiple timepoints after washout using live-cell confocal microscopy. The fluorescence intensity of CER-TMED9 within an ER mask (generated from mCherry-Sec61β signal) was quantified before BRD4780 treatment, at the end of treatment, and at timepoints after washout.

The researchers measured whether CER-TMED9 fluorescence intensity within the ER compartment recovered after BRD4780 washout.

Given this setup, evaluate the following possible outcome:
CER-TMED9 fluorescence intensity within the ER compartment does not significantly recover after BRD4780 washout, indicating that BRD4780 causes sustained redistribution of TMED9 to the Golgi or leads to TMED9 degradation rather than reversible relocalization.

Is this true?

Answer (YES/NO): NO